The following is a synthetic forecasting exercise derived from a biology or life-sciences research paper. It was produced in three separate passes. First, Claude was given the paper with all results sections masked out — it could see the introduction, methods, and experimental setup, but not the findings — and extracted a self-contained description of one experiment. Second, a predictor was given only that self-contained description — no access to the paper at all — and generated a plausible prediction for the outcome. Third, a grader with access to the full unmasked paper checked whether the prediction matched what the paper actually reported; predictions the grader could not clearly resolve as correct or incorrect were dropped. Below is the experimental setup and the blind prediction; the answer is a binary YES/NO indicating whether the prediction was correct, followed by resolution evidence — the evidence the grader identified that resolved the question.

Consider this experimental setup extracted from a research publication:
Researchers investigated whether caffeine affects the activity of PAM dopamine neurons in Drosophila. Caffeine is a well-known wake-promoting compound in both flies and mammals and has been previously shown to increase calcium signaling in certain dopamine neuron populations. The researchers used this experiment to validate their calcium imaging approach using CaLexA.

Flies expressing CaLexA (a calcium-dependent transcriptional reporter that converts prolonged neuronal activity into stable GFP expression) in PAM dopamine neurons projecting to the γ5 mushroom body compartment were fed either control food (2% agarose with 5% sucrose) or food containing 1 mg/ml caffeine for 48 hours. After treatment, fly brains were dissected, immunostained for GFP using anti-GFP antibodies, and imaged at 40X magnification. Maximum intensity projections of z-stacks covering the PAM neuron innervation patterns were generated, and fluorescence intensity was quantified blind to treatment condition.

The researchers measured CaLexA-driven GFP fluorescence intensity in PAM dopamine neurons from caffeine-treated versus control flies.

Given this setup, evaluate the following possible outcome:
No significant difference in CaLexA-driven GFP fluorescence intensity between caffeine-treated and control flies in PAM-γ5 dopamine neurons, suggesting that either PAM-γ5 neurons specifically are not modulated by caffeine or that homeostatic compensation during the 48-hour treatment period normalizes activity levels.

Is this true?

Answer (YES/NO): NO